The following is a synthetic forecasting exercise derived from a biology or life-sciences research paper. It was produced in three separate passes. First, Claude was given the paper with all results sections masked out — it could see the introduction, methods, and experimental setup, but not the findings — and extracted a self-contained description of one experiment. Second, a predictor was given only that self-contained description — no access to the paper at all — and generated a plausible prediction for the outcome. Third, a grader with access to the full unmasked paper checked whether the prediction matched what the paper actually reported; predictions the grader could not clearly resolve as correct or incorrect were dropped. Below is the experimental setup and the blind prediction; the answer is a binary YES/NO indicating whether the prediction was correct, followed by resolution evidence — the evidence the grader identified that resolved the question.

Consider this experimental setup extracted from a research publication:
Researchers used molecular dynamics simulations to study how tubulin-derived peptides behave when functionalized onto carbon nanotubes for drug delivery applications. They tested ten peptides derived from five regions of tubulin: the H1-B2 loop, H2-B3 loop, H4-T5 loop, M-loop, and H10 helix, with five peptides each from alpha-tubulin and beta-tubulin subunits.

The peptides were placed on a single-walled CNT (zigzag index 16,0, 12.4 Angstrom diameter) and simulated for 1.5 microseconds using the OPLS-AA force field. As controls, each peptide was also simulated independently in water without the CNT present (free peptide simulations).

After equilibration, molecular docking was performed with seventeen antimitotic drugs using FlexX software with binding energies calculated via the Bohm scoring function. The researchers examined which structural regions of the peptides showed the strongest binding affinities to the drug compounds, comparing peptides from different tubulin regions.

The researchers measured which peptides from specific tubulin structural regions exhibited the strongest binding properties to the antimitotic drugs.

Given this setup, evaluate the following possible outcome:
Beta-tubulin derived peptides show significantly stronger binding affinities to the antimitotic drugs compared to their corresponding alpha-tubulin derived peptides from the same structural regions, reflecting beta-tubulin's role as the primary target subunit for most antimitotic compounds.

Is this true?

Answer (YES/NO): NO